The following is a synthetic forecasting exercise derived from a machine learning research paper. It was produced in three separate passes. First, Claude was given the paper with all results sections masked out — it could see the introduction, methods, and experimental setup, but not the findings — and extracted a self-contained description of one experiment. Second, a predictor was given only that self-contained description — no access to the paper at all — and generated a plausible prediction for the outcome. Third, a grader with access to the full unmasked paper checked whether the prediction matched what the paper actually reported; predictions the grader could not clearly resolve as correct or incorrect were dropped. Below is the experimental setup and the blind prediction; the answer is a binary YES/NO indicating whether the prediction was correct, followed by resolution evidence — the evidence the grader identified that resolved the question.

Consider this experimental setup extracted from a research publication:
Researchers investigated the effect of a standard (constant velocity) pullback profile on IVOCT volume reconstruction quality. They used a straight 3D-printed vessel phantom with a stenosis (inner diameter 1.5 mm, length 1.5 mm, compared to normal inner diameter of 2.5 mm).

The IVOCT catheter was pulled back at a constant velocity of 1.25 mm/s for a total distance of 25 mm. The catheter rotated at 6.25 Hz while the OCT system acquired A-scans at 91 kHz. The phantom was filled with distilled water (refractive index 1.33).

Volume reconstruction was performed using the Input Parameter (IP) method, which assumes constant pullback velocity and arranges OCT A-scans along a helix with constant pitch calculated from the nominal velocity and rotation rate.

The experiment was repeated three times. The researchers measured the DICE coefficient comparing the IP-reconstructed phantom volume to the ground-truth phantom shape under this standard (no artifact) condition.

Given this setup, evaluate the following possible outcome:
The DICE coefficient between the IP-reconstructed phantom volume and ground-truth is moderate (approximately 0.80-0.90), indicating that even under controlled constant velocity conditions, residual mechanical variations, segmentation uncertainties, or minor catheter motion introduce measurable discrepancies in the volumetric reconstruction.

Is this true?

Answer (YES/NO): YES